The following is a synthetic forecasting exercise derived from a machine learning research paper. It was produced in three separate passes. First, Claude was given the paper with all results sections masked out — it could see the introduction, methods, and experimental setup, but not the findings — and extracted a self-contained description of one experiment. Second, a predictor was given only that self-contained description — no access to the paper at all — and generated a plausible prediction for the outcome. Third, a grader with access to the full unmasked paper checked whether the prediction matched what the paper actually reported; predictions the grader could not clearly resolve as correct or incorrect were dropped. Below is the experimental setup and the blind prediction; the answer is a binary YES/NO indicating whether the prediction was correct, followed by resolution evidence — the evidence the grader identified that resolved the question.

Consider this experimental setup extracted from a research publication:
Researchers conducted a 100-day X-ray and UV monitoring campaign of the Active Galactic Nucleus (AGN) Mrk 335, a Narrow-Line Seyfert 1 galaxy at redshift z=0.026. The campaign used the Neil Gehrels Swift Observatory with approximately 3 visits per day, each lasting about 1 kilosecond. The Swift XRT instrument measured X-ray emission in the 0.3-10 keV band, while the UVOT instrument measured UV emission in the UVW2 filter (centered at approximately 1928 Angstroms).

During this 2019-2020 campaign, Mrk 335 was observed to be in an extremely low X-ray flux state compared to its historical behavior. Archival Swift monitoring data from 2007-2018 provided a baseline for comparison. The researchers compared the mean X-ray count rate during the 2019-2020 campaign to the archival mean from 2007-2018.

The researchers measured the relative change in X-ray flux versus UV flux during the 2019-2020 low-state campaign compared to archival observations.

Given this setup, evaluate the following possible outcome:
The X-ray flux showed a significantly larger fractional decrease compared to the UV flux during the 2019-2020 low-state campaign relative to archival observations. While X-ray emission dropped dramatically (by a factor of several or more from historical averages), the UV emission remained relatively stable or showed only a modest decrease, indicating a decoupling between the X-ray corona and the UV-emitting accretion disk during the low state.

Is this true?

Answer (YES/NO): YES